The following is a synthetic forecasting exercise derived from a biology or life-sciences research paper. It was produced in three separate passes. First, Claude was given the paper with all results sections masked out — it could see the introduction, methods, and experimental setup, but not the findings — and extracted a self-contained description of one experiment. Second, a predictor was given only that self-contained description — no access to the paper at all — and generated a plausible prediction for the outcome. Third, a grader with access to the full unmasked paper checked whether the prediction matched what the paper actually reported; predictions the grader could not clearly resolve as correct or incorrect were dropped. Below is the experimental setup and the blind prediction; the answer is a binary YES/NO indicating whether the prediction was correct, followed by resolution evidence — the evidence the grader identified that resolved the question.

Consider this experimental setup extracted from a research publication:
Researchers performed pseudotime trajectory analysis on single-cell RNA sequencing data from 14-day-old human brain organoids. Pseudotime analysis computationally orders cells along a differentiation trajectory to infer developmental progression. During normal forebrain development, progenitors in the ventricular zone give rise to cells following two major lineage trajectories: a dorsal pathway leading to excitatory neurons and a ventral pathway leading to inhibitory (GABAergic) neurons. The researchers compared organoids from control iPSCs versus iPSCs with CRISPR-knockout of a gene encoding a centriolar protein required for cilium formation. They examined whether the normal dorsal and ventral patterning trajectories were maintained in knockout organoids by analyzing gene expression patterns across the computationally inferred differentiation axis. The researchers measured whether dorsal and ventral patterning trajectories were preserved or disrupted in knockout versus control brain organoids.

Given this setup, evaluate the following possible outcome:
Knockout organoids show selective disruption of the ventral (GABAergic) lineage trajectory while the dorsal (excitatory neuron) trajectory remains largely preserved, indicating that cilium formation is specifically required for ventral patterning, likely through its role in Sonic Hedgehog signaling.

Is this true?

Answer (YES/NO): NO